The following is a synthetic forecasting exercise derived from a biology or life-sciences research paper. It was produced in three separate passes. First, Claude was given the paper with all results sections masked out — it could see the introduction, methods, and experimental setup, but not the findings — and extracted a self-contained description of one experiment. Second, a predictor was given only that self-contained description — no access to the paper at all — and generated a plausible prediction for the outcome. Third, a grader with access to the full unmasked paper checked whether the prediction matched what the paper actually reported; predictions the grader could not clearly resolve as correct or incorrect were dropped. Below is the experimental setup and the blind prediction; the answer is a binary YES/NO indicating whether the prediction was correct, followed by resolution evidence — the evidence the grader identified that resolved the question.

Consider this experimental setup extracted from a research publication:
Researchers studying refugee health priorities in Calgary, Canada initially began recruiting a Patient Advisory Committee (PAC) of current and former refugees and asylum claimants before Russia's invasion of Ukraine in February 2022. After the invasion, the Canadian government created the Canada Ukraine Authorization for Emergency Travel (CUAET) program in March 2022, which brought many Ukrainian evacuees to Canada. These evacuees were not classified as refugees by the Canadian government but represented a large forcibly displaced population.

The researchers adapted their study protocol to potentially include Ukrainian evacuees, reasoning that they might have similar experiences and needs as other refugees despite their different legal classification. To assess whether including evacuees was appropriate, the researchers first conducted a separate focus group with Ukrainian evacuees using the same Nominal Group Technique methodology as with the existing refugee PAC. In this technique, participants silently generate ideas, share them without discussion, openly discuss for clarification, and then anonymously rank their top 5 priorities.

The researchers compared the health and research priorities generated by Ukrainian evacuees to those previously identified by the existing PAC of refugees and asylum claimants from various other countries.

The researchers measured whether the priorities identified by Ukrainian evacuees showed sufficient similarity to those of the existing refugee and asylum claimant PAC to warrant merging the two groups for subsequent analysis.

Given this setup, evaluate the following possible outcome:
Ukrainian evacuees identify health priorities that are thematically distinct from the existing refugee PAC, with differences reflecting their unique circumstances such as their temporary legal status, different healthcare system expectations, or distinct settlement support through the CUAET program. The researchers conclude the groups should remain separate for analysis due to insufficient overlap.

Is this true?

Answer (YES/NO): NO